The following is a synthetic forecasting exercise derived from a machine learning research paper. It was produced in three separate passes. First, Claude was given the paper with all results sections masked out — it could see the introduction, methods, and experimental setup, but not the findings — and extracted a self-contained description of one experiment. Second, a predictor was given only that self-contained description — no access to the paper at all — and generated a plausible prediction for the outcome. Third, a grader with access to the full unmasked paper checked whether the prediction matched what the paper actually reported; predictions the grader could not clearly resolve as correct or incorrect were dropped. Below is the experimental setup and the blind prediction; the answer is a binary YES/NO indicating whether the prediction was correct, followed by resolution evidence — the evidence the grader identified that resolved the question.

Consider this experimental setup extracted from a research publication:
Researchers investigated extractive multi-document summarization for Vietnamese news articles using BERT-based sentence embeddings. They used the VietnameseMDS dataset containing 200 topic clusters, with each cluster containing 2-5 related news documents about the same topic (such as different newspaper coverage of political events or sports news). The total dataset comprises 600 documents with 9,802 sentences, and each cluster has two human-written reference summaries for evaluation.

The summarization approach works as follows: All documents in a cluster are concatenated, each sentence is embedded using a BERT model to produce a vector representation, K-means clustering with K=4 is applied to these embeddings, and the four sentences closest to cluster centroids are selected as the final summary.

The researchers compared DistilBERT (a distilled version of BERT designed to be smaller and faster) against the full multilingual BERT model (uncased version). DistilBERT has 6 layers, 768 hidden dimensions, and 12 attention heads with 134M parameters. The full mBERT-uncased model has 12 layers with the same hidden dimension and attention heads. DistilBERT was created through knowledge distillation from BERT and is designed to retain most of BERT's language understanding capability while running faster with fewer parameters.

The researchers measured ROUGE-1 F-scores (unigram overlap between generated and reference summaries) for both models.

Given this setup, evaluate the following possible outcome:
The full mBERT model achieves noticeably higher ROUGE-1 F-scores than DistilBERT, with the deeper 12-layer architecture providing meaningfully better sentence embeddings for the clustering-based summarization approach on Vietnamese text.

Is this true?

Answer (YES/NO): NO